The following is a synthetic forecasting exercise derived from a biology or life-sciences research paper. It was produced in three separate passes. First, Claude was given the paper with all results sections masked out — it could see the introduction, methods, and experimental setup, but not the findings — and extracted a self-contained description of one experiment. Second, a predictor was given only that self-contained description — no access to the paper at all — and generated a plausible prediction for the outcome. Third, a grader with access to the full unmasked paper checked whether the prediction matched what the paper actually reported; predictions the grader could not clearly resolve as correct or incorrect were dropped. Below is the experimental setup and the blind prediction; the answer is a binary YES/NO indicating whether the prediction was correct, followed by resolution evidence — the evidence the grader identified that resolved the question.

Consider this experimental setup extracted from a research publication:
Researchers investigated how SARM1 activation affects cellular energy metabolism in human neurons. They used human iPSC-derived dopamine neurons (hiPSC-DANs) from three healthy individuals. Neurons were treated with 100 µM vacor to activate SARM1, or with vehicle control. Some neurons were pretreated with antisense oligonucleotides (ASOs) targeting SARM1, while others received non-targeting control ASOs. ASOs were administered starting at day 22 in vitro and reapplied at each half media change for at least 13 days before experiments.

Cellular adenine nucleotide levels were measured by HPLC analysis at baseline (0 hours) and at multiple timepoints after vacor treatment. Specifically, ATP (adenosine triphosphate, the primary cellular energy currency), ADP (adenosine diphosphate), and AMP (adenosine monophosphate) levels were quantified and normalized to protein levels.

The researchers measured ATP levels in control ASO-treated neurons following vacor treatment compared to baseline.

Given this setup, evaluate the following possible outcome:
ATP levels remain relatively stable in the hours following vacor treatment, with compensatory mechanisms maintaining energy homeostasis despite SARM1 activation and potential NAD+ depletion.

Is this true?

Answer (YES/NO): NO